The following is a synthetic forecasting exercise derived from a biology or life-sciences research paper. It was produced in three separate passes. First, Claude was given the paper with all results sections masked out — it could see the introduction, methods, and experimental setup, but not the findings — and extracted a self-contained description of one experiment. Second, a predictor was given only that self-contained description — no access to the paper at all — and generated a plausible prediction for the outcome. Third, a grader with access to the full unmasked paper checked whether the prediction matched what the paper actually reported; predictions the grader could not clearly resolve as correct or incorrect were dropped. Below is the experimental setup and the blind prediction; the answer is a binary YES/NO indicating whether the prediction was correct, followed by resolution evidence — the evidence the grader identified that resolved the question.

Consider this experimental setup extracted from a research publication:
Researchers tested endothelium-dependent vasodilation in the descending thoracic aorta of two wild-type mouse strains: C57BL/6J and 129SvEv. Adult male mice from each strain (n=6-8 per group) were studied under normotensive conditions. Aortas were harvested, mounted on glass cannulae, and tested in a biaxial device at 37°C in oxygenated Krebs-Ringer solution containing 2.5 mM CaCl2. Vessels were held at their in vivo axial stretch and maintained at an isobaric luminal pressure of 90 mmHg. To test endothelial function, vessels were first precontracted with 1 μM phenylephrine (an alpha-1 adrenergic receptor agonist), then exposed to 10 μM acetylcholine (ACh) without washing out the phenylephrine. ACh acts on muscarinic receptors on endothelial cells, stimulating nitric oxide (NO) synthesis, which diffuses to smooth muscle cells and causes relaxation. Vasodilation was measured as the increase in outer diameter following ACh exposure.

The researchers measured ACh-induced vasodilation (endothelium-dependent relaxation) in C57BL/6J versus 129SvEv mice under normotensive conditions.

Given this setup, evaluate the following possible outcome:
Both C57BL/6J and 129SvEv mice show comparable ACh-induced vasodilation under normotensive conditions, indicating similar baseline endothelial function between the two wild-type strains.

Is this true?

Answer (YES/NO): YES